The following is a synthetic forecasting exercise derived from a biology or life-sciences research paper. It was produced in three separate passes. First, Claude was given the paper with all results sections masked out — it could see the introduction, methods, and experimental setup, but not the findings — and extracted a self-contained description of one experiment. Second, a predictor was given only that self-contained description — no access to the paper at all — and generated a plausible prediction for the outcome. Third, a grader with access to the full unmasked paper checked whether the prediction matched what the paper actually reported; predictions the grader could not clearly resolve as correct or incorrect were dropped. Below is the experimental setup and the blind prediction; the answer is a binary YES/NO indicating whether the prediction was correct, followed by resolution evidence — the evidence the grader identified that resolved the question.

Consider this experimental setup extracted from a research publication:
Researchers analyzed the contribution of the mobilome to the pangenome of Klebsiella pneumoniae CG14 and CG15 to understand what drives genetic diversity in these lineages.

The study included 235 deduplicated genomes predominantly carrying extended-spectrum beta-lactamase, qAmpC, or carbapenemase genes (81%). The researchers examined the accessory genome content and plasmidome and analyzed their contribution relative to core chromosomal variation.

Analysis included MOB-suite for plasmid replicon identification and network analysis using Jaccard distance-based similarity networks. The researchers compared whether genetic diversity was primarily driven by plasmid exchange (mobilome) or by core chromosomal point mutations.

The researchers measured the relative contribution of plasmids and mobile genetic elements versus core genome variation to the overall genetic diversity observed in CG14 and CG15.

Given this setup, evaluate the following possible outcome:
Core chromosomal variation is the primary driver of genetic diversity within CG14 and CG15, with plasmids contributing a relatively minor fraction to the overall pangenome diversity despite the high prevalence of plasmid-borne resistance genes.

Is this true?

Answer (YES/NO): NO